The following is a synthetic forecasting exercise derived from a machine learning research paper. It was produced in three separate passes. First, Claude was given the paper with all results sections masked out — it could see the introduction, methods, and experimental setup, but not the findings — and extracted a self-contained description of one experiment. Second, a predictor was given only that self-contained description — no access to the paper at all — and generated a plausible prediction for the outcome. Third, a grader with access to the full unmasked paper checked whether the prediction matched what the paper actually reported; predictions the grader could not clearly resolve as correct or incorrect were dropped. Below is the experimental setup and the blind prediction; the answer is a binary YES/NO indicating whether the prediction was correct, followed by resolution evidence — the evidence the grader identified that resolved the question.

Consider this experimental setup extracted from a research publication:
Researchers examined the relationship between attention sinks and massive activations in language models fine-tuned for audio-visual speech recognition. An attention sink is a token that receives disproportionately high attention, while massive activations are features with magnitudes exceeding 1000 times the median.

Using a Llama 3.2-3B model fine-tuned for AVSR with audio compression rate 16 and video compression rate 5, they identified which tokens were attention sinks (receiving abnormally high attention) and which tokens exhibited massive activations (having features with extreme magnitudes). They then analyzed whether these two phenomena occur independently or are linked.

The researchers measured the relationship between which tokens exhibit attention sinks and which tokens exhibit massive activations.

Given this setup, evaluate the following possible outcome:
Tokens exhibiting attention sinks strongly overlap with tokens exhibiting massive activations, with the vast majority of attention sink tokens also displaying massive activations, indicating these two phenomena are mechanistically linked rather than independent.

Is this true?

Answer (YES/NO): YES